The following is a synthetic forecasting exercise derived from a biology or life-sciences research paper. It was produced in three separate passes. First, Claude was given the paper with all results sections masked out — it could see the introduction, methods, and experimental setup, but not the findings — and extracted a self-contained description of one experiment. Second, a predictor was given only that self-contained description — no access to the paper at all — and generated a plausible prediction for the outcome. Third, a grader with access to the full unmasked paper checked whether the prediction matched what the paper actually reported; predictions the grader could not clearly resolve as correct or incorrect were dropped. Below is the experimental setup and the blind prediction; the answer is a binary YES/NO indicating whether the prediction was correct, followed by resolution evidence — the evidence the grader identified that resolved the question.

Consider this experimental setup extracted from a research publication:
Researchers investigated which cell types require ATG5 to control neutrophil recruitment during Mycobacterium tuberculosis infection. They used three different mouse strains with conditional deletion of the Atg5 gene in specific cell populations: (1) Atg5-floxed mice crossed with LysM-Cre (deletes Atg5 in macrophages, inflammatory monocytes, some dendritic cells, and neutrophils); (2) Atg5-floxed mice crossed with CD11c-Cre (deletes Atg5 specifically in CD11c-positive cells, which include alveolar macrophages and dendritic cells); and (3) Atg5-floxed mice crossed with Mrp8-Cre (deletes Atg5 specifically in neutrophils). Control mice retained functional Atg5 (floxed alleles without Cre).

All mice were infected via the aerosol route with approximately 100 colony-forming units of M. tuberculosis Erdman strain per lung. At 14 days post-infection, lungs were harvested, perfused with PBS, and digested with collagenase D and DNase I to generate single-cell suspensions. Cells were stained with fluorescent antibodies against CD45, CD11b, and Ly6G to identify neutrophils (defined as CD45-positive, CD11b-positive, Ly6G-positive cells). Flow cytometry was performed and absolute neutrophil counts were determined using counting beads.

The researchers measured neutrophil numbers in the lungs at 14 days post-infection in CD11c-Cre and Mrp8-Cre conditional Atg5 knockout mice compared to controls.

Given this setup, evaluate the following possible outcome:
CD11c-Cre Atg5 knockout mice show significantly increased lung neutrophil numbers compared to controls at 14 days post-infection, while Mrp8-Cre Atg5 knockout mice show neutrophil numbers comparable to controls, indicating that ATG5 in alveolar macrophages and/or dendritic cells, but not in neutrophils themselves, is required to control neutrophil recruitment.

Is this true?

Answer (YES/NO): YES